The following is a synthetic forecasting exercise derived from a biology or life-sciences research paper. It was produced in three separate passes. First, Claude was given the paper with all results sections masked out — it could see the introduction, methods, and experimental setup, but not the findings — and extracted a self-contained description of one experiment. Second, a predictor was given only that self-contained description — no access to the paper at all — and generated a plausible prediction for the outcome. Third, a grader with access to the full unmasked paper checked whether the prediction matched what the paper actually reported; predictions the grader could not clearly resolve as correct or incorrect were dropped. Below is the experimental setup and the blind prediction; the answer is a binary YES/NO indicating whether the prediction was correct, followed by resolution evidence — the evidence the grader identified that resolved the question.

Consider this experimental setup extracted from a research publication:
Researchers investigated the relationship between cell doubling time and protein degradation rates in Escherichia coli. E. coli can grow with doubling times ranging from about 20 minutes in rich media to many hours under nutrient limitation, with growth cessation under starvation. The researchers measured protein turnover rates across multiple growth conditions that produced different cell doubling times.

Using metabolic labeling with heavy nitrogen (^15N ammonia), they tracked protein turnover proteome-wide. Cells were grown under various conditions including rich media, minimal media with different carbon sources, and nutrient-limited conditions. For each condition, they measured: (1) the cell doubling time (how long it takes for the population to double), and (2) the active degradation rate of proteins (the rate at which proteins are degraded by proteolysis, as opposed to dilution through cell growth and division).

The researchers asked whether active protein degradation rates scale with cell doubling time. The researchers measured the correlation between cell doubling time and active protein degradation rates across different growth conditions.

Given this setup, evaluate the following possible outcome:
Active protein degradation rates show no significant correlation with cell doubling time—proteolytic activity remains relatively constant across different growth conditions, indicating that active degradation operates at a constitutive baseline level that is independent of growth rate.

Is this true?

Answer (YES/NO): YES